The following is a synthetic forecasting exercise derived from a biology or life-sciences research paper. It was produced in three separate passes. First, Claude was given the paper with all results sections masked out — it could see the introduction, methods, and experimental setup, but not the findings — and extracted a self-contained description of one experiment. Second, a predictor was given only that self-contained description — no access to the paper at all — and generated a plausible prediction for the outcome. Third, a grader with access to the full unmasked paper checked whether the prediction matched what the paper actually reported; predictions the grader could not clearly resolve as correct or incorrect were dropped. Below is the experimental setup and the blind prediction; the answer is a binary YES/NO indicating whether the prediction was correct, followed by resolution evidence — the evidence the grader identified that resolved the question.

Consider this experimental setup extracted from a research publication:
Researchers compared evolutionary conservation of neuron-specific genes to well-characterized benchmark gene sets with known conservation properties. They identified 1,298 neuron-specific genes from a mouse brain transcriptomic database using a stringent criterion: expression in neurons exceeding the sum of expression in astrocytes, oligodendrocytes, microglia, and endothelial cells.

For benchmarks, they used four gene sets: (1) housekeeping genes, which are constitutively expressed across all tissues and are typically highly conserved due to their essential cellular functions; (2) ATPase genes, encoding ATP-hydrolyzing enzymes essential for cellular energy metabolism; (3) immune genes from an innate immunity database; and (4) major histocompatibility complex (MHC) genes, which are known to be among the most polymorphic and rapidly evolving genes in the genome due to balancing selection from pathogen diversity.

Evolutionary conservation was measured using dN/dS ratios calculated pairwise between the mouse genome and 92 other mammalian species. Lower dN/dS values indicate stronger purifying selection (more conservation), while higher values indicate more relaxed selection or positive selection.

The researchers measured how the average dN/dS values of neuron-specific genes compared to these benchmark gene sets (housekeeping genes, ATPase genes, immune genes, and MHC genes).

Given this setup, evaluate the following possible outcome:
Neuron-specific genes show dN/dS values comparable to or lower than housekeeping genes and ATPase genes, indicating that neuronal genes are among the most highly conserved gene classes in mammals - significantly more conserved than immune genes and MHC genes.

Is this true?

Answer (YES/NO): YES